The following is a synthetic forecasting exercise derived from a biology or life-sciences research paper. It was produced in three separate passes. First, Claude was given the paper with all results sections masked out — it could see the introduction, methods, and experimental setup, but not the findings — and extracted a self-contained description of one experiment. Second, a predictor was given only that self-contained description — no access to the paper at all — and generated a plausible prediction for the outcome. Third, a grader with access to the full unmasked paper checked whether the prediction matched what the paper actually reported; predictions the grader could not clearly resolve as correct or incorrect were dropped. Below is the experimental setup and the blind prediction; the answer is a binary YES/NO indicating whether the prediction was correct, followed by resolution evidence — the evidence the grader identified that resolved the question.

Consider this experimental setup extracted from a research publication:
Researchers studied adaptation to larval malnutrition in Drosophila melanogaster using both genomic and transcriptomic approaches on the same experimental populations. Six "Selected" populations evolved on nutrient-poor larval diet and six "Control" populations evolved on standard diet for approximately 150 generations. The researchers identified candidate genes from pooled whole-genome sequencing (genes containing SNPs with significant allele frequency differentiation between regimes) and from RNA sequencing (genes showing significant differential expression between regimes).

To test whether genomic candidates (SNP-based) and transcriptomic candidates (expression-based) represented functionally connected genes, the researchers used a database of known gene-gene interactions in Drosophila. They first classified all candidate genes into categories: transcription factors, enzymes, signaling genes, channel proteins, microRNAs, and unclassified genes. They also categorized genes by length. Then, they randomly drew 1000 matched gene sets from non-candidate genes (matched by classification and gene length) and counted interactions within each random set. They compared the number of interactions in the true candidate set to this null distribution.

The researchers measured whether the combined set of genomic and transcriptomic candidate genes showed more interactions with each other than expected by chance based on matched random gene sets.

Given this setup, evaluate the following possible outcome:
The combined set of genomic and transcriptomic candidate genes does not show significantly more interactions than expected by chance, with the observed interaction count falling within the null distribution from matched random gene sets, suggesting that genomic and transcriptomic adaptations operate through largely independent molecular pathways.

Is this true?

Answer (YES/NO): NO